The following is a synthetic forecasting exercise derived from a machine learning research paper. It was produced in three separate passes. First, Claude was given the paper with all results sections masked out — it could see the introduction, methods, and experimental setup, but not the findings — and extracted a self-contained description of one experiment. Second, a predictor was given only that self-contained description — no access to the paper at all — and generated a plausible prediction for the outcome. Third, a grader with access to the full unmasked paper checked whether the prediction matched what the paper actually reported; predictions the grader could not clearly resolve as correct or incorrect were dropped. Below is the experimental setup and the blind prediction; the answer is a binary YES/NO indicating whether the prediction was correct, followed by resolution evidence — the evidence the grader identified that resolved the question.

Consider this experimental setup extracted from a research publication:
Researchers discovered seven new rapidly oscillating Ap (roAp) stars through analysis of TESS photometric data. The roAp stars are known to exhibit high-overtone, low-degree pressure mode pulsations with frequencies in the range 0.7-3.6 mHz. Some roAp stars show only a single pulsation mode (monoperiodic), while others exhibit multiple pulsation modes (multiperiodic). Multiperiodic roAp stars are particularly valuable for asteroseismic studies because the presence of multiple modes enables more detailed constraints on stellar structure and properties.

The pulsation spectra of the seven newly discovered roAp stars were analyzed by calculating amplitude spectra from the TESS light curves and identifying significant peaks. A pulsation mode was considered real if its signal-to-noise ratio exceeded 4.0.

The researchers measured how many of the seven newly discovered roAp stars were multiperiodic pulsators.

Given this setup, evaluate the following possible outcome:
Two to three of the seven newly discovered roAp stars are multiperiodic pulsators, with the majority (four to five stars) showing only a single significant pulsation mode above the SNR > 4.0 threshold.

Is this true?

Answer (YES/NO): YES